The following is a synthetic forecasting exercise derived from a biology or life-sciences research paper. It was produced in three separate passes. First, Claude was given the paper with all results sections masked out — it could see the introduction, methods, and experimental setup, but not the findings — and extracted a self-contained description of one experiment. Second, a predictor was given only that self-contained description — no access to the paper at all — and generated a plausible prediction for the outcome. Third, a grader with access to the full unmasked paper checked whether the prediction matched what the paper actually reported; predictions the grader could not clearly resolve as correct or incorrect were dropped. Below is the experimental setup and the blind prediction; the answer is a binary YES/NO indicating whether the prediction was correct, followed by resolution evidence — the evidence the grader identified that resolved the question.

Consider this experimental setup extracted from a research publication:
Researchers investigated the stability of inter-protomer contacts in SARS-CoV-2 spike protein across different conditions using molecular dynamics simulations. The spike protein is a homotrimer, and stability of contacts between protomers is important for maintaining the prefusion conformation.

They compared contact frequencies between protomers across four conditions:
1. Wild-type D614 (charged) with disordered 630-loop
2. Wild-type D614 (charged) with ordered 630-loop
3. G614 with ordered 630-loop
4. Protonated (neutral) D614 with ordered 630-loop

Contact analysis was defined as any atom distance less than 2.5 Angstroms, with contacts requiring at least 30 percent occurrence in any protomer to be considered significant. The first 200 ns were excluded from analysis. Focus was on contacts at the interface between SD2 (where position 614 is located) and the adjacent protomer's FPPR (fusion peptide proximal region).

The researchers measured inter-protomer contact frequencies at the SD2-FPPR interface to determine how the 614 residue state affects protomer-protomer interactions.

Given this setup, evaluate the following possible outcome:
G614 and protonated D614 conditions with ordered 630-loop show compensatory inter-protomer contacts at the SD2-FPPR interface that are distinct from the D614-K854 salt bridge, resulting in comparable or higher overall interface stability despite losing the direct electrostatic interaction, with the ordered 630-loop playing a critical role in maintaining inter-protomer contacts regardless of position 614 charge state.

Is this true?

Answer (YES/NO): NO